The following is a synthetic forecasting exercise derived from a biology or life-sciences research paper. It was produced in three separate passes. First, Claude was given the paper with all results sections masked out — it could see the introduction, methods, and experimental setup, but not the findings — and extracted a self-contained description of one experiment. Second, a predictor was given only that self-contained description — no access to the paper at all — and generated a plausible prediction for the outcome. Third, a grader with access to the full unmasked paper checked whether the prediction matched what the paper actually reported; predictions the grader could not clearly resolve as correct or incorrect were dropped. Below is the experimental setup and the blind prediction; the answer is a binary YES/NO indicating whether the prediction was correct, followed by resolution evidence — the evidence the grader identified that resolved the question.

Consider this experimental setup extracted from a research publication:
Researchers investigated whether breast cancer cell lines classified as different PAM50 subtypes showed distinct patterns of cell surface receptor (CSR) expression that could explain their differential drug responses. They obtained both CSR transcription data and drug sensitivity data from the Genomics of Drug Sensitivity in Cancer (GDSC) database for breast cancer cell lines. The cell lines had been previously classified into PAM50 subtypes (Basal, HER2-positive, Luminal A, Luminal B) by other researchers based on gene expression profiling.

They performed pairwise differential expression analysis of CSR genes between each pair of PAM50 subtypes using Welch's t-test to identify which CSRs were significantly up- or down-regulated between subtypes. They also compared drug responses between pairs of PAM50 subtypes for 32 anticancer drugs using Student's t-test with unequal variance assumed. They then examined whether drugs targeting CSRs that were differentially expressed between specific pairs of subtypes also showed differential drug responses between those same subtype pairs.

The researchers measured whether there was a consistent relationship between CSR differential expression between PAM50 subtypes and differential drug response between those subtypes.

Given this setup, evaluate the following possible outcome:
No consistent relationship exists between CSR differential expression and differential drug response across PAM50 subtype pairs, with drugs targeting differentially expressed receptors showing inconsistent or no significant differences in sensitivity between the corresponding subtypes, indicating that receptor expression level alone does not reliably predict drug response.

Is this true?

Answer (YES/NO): NO